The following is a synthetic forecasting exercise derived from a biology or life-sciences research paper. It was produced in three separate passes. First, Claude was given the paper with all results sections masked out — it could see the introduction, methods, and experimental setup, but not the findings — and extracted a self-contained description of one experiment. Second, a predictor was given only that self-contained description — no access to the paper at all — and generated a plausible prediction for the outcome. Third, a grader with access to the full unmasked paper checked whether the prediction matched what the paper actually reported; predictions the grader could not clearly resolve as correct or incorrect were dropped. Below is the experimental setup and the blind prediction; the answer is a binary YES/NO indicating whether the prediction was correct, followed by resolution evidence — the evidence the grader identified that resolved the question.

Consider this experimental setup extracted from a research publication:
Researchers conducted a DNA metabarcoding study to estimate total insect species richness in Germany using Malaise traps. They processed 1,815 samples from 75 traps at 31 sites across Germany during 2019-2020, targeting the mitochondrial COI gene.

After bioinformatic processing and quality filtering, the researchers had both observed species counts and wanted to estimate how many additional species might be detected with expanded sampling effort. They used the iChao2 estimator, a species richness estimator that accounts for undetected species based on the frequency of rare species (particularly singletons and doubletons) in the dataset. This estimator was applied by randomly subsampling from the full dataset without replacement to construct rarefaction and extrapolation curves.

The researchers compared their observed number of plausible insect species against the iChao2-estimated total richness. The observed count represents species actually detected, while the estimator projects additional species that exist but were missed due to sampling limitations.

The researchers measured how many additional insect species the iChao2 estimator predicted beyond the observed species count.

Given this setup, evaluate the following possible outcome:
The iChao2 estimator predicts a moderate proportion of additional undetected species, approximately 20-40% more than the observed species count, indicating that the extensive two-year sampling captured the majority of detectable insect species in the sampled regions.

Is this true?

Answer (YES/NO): NO